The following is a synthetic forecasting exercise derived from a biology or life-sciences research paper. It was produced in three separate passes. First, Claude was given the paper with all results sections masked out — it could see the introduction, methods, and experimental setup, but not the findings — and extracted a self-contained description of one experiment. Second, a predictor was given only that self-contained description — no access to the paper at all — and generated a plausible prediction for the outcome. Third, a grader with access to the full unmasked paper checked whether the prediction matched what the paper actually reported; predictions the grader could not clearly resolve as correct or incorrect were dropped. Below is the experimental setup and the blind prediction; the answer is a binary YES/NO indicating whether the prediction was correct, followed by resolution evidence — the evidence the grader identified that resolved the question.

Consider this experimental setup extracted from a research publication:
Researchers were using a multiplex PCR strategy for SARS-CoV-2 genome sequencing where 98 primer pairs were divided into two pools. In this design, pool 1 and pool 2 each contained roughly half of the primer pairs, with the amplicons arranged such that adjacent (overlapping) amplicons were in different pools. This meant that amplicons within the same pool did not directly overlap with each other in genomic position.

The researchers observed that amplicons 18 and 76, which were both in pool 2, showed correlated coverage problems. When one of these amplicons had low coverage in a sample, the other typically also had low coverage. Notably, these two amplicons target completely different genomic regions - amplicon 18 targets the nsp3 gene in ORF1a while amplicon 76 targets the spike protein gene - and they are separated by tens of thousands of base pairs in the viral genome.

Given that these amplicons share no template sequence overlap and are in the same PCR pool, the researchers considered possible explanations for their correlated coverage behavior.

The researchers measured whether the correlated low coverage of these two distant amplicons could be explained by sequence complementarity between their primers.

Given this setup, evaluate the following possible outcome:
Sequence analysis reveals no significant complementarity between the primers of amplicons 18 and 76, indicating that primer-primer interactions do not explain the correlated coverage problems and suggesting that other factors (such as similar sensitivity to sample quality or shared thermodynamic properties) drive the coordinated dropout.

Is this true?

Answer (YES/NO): NO